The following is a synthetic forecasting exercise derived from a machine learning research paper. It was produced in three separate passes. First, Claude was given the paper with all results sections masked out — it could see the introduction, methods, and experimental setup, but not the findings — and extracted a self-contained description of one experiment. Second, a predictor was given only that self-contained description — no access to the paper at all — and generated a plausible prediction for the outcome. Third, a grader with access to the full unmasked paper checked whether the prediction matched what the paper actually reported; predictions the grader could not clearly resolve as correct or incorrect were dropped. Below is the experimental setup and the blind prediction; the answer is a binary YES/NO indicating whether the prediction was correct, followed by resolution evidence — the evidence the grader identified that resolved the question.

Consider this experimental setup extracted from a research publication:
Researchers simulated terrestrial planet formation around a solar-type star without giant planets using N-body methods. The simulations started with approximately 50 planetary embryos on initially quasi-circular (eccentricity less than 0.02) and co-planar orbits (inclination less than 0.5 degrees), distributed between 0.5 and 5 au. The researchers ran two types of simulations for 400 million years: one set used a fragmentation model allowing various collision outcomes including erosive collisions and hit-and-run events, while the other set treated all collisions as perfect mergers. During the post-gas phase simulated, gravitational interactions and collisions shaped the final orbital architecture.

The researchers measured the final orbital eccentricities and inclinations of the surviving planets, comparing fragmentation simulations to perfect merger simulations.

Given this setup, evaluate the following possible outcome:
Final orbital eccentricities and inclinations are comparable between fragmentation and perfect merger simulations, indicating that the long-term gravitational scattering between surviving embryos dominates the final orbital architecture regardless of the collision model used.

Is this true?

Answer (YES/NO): NO